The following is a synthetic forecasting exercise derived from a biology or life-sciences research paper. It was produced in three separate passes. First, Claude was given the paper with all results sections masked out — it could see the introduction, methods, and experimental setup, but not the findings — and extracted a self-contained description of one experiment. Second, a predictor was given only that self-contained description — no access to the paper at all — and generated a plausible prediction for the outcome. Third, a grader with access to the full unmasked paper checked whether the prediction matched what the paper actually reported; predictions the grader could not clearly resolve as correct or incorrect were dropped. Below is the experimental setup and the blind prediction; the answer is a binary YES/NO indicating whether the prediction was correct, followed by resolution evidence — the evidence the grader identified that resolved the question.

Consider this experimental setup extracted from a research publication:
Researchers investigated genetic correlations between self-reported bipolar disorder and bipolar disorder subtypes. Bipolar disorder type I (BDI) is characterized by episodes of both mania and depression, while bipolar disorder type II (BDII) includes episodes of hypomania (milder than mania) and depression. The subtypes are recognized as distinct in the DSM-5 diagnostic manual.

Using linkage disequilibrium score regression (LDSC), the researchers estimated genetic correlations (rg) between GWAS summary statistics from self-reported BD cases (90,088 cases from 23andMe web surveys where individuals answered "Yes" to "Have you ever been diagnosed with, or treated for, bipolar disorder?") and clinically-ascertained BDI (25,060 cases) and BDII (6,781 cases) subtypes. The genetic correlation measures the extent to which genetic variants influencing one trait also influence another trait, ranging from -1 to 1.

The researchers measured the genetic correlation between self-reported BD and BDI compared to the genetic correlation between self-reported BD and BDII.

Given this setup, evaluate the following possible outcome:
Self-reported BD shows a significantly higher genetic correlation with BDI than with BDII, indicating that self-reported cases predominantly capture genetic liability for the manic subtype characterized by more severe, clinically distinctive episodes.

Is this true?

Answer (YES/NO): NO